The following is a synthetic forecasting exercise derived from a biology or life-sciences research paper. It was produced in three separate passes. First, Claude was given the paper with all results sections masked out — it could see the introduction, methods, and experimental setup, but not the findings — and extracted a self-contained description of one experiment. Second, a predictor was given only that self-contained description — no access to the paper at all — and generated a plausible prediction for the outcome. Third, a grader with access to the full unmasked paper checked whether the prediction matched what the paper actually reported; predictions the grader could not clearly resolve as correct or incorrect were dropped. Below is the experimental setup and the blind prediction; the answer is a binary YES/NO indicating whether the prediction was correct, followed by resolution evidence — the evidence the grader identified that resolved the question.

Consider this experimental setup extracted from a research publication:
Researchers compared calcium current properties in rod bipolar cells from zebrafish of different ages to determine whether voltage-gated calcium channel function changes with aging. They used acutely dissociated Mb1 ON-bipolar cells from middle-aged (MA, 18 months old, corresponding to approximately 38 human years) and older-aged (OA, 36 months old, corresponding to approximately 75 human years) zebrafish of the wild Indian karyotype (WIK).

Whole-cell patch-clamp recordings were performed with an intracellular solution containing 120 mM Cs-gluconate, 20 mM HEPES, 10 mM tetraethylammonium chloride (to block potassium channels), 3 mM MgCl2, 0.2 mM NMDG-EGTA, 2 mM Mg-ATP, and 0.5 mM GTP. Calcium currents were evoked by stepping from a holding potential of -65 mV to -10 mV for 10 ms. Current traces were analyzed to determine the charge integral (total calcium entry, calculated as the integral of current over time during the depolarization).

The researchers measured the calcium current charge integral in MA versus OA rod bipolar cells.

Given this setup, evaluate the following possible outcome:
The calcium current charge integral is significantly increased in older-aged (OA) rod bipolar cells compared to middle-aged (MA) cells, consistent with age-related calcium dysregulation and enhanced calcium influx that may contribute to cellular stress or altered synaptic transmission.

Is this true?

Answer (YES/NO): NO